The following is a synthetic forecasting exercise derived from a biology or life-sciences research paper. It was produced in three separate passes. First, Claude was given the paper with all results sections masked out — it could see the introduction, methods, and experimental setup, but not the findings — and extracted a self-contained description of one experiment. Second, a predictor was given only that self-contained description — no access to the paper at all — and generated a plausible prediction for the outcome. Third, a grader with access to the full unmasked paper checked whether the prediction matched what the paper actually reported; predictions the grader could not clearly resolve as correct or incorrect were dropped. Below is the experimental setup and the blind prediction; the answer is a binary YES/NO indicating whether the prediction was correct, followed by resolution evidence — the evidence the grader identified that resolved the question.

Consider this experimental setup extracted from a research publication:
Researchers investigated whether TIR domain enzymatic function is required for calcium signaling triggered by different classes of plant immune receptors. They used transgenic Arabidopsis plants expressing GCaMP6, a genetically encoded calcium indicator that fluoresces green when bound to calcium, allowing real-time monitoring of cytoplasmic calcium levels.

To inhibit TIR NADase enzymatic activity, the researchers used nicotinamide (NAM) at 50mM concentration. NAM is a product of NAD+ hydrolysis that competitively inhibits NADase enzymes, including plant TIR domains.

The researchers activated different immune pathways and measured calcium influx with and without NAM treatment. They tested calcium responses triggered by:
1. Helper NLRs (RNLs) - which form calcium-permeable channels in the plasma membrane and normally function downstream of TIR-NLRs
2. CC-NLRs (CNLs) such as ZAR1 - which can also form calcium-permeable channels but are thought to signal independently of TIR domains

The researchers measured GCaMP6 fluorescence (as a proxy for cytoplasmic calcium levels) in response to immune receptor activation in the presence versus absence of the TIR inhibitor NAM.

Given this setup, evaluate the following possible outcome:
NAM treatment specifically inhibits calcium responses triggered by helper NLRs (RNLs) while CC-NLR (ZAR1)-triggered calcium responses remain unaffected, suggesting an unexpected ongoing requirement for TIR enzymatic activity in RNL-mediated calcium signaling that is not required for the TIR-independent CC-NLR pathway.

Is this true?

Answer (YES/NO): NO